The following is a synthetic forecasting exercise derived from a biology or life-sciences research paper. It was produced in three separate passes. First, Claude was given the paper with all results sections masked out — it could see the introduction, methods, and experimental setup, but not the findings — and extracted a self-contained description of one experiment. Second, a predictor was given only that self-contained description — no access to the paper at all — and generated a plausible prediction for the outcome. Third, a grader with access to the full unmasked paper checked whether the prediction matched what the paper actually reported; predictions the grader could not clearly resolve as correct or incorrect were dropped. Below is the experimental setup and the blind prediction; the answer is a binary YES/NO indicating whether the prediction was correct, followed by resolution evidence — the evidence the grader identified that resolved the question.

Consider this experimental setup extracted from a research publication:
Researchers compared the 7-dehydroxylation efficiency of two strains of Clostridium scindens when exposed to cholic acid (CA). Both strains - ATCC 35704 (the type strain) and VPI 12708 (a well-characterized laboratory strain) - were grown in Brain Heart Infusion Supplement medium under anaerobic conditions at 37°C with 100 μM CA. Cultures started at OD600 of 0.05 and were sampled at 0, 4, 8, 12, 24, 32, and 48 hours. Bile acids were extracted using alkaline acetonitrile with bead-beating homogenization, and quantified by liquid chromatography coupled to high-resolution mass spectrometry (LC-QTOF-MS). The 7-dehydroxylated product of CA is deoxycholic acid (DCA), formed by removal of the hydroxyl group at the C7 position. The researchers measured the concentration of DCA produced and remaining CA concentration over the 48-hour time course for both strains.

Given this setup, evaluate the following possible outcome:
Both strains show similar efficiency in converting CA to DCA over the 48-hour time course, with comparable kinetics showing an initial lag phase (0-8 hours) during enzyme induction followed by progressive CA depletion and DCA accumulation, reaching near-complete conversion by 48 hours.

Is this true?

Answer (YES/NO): NO